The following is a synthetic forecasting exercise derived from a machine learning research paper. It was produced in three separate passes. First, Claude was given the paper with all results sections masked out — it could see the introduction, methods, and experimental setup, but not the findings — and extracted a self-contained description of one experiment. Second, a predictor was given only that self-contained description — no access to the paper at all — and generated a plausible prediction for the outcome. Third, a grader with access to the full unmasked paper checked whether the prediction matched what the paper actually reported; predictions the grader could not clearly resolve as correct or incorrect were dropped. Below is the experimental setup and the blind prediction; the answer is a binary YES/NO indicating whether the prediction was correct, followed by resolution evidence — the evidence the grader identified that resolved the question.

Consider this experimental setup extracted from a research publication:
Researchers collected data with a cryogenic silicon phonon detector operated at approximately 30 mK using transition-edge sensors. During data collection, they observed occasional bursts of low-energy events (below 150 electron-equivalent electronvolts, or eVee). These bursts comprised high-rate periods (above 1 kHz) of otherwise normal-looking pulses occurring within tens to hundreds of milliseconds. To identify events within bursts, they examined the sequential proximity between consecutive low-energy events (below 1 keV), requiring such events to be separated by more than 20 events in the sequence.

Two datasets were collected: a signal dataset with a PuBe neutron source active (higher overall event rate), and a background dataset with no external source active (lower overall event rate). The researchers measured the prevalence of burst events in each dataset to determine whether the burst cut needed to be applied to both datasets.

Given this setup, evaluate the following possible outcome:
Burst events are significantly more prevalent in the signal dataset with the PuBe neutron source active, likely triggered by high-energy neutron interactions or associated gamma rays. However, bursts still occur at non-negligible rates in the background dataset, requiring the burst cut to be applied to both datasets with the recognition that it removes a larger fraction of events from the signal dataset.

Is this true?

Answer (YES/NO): NO